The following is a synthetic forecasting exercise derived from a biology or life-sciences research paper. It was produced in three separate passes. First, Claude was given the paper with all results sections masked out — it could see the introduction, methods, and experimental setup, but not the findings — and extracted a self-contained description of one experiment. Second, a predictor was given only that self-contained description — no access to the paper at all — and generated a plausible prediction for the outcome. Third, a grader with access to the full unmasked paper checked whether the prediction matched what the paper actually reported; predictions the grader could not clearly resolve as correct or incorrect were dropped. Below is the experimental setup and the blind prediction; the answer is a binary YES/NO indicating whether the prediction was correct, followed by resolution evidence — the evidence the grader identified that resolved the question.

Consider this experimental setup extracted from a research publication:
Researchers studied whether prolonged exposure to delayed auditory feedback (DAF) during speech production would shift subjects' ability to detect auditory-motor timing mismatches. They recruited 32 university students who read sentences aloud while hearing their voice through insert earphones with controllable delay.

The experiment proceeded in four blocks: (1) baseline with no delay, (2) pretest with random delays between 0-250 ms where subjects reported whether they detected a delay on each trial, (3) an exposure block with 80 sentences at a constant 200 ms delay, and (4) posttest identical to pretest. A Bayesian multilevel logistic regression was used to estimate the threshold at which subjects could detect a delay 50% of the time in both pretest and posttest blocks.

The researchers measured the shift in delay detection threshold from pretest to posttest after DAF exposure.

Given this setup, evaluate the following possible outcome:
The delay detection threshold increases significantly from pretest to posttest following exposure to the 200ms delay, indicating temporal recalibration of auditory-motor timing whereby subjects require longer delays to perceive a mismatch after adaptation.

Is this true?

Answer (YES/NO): YES